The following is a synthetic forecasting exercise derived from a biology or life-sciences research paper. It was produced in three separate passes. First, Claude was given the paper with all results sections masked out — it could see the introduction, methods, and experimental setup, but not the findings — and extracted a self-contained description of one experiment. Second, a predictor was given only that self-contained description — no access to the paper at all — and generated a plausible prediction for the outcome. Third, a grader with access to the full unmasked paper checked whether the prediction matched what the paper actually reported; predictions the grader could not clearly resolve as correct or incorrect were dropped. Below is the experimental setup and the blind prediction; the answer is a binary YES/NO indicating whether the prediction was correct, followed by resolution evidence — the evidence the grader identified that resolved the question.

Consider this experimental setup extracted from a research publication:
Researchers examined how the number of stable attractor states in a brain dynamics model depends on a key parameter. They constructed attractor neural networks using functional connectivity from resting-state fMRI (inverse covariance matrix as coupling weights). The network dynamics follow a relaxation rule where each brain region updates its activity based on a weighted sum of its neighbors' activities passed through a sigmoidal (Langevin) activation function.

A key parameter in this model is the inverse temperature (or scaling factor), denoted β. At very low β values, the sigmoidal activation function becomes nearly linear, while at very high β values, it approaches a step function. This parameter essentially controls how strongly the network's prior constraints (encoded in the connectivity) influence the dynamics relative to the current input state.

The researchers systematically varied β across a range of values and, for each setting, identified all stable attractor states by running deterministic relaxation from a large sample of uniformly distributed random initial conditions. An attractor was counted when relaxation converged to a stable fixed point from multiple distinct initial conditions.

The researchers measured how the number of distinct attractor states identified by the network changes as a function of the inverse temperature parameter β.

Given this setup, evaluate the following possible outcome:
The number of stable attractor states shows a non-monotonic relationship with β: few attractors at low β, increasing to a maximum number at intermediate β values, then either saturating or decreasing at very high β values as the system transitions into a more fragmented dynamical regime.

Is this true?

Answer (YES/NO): NO